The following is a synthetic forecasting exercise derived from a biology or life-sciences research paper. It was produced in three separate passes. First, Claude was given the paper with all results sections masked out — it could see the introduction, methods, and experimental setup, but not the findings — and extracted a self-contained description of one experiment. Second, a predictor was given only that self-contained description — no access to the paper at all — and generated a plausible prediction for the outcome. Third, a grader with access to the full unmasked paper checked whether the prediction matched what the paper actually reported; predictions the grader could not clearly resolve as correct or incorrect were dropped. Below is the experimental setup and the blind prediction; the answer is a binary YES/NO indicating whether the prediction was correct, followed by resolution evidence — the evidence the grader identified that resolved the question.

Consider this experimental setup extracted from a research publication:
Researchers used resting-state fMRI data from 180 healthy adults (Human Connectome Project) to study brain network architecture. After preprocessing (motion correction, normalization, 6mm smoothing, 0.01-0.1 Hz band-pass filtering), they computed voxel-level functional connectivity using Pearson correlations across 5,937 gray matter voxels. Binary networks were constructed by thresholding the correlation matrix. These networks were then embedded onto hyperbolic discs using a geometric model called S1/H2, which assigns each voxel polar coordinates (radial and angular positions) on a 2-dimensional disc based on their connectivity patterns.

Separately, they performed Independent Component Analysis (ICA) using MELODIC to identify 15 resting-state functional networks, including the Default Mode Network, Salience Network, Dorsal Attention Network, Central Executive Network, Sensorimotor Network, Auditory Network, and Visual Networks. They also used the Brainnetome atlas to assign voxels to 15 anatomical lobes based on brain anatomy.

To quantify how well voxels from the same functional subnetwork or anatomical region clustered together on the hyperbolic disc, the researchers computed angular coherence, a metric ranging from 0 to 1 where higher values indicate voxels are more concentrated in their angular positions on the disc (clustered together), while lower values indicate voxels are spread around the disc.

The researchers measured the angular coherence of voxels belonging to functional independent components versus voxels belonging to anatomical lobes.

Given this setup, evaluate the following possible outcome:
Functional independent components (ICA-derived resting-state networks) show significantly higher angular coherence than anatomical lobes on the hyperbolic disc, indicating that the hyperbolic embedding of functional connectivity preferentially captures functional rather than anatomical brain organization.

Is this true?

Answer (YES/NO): NO